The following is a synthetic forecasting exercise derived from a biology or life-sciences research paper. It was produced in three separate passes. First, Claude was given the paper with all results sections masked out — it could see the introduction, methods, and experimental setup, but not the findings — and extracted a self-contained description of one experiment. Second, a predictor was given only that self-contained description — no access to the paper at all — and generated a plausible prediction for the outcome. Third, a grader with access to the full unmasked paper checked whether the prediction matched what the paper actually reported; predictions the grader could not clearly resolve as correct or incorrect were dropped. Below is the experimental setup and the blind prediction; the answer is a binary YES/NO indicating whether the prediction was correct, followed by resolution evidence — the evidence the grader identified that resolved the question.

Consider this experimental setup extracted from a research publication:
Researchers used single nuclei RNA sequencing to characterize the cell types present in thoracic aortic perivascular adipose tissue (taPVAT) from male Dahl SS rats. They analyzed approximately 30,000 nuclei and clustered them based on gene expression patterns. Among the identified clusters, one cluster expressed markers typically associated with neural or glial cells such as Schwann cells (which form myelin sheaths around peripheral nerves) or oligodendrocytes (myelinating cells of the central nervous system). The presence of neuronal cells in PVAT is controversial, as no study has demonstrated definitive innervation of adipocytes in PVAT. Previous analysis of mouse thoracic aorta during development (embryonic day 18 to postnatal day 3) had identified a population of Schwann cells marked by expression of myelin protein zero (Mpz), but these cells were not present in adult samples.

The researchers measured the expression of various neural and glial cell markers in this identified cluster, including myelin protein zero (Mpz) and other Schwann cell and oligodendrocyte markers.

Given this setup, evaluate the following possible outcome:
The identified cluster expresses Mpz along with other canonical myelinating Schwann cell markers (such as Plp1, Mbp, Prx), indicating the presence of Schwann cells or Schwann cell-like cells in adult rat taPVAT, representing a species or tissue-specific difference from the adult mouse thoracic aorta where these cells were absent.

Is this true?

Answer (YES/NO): NO